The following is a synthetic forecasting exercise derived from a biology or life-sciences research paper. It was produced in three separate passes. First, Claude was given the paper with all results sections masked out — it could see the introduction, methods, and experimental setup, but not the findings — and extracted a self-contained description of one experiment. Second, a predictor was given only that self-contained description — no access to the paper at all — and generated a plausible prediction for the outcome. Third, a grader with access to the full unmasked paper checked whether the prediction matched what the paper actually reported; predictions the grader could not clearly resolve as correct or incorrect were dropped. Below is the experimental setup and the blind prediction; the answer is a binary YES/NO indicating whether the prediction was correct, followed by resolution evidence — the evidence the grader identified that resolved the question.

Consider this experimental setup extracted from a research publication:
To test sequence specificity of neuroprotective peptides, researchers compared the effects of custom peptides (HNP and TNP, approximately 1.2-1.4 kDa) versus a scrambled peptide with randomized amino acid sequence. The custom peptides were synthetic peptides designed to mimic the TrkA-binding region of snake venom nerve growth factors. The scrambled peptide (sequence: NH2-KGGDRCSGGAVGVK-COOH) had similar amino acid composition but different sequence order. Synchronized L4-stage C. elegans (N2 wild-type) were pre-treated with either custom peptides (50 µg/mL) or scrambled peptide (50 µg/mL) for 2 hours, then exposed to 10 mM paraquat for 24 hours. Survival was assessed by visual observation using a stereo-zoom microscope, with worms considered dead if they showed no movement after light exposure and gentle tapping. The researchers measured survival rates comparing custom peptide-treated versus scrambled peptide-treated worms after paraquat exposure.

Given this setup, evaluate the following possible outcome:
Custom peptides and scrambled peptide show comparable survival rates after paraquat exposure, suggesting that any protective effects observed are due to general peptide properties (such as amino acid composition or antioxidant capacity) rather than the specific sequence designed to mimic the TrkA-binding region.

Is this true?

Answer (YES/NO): NO